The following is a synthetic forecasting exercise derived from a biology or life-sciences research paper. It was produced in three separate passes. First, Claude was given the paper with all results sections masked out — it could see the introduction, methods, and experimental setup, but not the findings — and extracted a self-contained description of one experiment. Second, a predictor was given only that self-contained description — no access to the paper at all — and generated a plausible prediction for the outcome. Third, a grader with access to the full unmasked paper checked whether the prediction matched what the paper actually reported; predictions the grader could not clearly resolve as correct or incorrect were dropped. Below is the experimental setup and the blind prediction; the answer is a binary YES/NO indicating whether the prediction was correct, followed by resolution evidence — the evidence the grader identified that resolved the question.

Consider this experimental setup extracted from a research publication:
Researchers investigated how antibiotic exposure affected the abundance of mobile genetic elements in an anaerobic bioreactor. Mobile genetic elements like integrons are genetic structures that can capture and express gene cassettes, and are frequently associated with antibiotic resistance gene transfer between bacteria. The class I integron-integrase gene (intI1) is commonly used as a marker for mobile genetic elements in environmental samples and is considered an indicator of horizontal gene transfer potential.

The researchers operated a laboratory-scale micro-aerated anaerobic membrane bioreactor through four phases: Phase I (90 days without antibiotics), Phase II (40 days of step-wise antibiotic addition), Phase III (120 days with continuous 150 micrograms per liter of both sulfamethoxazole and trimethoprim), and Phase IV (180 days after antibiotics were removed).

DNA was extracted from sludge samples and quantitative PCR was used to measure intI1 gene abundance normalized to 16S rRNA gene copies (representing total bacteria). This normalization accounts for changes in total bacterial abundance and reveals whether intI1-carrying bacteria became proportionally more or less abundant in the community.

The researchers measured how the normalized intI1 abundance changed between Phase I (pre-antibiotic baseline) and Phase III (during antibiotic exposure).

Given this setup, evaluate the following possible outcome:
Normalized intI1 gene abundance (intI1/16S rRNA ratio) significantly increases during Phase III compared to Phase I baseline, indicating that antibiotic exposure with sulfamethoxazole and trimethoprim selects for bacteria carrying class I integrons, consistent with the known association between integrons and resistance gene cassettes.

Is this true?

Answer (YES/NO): YES